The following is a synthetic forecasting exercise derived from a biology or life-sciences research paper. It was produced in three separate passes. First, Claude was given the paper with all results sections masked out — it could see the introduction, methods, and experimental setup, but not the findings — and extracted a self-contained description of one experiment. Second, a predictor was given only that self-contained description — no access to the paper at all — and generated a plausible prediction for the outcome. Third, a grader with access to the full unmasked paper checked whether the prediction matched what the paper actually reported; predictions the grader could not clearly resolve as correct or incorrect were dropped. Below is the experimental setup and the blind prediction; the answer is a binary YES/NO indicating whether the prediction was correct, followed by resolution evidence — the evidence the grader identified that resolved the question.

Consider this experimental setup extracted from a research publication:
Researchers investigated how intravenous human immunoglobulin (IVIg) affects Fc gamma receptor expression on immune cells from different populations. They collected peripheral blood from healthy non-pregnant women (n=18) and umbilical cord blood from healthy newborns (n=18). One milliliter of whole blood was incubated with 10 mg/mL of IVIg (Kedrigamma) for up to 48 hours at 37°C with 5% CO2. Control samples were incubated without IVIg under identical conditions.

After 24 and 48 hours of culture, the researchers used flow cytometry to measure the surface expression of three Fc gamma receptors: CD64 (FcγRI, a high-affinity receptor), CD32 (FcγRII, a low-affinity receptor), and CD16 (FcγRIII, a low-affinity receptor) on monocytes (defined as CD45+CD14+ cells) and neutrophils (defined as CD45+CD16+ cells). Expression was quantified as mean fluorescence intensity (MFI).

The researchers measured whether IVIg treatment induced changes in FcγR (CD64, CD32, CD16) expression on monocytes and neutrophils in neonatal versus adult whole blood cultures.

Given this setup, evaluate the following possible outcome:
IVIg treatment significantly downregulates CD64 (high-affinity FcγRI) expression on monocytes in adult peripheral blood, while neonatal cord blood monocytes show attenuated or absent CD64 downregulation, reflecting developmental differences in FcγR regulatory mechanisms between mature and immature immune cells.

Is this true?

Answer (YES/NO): NO